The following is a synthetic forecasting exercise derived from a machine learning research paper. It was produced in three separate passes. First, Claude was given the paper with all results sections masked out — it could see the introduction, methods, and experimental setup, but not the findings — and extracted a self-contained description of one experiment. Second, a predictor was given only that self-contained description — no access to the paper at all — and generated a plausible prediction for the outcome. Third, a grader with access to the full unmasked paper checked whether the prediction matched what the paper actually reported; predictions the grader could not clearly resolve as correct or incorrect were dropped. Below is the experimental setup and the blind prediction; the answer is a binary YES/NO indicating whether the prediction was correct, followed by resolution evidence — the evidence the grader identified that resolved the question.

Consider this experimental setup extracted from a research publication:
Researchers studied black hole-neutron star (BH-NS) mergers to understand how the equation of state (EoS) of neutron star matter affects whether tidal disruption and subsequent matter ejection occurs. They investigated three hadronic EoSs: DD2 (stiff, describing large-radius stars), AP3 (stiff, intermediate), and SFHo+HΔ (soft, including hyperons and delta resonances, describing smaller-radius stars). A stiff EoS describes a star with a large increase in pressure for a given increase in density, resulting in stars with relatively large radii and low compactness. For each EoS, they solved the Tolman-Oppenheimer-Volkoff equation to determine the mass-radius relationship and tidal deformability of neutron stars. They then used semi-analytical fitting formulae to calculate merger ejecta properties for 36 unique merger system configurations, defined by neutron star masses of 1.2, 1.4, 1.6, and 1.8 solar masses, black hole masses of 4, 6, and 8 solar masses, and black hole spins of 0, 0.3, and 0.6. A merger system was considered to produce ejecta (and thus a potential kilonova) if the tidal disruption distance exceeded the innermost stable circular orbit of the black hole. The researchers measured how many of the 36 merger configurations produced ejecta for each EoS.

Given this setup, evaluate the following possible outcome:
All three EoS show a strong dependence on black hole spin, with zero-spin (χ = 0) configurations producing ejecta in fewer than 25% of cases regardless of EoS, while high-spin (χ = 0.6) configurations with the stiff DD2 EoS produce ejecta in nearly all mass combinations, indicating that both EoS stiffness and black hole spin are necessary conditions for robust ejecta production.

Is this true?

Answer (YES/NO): NO